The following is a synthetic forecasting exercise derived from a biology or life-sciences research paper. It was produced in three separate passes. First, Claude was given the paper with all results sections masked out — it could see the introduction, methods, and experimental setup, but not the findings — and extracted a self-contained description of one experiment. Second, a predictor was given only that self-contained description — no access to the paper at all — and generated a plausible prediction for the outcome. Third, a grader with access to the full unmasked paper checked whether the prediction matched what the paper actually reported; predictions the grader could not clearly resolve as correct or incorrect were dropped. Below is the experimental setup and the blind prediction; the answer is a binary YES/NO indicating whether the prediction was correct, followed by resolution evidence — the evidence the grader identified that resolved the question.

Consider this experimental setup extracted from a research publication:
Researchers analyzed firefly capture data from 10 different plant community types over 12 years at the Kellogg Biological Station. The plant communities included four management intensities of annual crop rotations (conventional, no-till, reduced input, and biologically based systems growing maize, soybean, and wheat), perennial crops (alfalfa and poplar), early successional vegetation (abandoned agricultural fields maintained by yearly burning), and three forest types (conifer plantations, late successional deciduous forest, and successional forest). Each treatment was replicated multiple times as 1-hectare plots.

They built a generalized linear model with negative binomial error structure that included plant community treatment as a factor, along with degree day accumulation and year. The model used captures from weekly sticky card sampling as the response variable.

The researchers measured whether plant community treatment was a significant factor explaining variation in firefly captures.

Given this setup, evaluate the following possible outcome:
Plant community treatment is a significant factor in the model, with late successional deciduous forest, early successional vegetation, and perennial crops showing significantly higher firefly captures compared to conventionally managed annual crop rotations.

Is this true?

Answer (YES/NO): NO